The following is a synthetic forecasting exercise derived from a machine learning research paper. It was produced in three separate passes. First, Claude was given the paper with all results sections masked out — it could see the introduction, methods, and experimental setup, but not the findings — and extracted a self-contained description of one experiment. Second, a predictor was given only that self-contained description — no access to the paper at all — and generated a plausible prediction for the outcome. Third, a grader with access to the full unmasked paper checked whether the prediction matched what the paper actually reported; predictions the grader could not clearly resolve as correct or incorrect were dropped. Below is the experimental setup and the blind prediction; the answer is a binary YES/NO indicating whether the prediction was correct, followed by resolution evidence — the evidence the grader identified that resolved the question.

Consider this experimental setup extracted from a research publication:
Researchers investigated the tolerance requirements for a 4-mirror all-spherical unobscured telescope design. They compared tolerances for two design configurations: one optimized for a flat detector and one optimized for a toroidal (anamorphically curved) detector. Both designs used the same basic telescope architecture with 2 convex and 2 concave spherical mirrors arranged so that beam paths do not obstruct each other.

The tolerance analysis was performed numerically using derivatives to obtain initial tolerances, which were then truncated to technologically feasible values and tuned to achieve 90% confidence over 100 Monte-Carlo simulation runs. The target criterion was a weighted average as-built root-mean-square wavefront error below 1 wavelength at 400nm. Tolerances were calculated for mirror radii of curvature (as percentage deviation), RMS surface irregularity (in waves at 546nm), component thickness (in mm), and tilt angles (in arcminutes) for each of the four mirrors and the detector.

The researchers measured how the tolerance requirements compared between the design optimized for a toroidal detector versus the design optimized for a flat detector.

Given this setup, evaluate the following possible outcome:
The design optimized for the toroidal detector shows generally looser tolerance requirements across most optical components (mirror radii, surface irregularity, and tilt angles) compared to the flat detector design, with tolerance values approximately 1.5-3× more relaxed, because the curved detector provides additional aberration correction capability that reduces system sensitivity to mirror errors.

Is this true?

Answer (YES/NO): NO